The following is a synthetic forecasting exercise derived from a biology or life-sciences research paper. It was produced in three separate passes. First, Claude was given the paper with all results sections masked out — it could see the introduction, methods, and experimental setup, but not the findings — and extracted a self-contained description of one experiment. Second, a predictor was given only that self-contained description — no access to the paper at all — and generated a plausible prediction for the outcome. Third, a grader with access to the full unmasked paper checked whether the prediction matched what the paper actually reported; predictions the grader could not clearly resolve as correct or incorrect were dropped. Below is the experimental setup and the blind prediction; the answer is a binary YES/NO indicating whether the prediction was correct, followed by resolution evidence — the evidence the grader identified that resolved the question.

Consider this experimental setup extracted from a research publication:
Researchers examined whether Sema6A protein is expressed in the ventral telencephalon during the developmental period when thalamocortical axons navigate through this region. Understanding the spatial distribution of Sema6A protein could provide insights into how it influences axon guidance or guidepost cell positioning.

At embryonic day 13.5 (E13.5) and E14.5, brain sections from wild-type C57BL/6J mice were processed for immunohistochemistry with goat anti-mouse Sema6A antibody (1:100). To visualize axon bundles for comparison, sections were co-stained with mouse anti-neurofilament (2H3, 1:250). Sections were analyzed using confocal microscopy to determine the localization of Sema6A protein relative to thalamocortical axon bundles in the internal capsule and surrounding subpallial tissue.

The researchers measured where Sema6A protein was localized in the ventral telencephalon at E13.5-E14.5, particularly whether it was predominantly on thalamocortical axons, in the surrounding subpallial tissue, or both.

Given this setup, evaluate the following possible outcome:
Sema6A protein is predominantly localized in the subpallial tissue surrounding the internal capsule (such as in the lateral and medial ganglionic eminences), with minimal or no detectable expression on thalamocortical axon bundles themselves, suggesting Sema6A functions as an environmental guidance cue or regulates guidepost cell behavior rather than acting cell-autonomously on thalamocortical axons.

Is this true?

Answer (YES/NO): NO